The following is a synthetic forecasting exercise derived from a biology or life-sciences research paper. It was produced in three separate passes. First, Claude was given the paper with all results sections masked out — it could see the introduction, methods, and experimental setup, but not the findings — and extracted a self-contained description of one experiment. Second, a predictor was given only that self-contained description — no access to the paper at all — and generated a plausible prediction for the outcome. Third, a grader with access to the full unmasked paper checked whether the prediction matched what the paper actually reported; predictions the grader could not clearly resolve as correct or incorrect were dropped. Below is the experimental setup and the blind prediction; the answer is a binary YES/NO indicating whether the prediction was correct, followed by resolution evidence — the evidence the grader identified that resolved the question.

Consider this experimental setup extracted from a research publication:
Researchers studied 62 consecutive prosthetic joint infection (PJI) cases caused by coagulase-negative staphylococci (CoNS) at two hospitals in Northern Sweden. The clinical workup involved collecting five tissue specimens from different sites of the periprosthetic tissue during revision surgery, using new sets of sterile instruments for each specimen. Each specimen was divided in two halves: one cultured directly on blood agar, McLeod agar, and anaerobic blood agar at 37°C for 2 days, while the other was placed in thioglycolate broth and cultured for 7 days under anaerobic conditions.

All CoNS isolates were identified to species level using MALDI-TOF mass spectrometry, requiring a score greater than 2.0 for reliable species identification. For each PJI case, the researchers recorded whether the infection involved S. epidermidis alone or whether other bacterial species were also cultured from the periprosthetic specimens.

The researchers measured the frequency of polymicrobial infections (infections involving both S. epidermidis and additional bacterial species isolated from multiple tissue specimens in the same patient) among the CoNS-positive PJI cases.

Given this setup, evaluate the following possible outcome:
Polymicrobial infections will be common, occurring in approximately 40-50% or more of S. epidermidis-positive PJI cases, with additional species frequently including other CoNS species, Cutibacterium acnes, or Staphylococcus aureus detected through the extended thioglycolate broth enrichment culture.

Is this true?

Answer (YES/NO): NO